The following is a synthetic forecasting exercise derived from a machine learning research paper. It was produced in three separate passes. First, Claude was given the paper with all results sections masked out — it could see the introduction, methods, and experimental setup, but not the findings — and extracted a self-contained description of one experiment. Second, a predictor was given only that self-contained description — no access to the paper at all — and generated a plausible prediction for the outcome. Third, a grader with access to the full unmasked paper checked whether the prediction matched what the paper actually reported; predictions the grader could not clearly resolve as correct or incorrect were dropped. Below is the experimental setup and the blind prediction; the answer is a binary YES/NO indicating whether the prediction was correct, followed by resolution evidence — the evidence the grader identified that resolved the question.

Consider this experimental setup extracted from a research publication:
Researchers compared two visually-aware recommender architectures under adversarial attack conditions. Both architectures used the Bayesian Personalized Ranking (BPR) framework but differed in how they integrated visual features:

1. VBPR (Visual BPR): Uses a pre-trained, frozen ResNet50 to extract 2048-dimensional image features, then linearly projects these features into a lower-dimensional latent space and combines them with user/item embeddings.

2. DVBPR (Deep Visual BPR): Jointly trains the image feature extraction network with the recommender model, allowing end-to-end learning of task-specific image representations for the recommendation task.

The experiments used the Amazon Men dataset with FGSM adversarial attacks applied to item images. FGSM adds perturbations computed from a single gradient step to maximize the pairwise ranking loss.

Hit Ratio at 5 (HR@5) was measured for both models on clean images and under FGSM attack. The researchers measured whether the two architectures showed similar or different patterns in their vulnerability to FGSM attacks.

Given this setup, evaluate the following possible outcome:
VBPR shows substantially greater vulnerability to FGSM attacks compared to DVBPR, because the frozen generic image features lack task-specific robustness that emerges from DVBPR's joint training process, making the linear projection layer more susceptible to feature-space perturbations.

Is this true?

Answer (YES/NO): NO